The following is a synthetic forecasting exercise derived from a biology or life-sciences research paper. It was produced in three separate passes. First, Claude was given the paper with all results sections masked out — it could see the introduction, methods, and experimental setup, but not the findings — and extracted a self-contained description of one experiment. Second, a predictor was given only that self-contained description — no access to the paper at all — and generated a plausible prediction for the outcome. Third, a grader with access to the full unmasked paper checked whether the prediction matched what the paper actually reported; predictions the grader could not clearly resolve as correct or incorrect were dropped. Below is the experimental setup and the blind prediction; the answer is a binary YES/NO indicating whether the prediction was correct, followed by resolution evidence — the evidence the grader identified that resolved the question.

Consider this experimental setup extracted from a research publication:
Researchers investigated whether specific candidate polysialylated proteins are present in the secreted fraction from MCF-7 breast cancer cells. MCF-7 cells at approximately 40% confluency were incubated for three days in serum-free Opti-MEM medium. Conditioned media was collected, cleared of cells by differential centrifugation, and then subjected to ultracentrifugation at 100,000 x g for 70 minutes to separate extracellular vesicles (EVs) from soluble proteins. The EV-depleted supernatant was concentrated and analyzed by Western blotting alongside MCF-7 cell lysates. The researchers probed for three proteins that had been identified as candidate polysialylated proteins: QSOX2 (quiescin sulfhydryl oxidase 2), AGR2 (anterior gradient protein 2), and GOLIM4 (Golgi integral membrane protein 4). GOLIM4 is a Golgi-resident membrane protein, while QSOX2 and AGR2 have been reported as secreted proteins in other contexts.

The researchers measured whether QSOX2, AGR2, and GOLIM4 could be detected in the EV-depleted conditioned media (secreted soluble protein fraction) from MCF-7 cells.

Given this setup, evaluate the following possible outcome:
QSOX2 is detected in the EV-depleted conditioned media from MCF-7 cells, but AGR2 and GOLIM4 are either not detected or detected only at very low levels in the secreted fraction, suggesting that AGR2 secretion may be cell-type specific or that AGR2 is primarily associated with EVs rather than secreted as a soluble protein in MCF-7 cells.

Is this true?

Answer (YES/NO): YES